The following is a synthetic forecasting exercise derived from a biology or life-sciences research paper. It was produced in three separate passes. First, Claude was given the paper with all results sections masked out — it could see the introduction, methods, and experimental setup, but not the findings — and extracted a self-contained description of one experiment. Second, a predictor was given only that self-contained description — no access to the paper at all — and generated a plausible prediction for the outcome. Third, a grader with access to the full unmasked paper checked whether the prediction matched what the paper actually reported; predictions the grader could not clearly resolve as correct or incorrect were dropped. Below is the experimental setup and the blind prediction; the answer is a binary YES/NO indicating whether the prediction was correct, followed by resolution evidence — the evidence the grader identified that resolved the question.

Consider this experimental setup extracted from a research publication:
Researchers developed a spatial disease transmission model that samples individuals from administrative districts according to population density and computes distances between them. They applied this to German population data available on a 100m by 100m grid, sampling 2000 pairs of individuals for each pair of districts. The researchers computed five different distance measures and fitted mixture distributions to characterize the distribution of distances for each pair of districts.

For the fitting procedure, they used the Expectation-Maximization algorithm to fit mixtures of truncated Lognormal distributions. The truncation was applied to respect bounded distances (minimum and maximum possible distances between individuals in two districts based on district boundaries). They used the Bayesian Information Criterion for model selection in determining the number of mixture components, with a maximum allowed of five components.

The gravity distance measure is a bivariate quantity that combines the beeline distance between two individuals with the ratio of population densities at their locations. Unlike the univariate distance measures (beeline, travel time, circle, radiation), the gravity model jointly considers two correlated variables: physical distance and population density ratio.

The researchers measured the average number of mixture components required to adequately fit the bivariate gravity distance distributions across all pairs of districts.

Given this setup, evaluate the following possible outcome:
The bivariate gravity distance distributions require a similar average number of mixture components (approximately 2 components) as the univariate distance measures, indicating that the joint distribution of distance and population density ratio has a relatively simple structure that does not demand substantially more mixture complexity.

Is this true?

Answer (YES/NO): NO